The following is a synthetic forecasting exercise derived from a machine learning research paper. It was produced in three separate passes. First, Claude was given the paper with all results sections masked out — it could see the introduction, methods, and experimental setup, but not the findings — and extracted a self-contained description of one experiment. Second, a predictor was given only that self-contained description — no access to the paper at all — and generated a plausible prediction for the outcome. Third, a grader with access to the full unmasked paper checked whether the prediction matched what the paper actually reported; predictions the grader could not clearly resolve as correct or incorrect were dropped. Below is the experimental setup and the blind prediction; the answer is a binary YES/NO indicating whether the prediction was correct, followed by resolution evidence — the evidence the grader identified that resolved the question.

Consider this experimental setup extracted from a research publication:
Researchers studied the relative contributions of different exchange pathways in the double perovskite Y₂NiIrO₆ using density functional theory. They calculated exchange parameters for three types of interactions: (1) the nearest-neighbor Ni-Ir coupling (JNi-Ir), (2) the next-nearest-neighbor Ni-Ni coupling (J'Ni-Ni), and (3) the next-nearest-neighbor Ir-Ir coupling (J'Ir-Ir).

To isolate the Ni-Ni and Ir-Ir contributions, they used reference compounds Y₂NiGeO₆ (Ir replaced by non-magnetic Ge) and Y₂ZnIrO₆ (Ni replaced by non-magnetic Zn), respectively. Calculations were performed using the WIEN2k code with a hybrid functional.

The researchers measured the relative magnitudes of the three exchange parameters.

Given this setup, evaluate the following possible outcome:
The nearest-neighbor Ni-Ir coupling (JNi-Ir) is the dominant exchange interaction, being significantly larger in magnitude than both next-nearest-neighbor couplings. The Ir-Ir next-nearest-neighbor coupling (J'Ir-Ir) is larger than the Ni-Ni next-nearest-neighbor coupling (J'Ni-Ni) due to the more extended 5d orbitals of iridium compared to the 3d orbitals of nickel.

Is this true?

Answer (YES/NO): YES